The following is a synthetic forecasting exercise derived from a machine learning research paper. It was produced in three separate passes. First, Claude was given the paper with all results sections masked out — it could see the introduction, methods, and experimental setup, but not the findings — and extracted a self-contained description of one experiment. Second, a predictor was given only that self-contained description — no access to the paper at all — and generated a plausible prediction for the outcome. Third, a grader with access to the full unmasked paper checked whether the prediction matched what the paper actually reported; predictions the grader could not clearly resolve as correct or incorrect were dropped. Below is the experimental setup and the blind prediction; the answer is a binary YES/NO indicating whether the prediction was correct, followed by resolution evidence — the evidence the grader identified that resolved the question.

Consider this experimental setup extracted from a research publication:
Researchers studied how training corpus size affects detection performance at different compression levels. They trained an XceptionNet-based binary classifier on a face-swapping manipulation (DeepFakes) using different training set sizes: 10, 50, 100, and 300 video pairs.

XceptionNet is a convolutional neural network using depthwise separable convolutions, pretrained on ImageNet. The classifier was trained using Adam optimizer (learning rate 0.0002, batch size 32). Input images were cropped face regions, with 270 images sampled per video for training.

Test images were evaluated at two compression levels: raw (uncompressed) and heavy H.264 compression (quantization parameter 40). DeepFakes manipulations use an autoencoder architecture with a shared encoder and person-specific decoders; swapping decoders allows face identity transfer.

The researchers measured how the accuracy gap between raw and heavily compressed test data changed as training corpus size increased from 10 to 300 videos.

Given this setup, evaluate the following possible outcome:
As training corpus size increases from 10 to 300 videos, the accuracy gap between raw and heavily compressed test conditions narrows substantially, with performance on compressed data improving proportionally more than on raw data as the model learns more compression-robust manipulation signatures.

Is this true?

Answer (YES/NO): YES